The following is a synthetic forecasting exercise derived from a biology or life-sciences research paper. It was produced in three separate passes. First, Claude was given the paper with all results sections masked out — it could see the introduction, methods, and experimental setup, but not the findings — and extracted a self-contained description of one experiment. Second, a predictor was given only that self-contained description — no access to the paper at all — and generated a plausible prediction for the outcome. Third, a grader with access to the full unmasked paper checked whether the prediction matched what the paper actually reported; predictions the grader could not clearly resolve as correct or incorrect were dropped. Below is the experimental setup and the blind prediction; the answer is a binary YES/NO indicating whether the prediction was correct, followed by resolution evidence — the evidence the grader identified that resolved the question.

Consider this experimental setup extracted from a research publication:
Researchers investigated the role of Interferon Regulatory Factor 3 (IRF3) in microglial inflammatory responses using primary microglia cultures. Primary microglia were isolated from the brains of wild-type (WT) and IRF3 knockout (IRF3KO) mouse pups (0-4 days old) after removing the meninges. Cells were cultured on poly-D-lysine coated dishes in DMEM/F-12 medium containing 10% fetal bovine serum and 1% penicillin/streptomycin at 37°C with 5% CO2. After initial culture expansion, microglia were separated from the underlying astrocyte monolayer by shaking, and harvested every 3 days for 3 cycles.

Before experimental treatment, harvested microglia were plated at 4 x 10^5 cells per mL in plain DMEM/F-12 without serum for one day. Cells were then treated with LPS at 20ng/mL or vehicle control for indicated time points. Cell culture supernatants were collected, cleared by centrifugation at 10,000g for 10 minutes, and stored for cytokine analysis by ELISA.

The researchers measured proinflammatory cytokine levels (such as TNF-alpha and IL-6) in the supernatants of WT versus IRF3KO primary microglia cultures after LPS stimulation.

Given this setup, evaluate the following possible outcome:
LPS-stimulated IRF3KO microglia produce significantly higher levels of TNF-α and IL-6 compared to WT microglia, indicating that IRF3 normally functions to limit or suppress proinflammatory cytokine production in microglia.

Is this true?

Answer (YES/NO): NO